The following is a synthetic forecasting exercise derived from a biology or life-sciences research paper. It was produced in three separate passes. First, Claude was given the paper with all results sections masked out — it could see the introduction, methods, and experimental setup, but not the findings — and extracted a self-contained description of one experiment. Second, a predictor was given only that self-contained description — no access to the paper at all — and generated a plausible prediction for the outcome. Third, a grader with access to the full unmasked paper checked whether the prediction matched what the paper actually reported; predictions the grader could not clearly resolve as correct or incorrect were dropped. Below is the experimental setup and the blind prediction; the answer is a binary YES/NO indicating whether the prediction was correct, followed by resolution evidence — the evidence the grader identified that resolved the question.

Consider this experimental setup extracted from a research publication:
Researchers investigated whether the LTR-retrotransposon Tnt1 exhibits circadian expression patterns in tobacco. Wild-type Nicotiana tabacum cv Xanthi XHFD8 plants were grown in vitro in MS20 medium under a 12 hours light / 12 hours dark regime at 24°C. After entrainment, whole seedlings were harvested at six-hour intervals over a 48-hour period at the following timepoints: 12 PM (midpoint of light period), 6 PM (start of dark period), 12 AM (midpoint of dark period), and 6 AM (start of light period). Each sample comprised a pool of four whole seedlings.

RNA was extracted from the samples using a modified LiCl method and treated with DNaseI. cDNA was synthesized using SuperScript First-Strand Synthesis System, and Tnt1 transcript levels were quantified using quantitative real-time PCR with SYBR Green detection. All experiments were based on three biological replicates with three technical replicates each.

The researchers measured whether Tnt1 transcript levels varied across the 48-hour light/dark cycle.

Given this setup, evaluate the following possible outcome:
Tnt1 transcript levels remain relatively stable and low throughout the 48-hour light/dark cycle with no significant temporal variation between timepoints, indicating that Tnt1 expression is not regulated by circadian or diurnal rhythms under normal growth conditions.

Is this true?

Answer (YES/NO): NO